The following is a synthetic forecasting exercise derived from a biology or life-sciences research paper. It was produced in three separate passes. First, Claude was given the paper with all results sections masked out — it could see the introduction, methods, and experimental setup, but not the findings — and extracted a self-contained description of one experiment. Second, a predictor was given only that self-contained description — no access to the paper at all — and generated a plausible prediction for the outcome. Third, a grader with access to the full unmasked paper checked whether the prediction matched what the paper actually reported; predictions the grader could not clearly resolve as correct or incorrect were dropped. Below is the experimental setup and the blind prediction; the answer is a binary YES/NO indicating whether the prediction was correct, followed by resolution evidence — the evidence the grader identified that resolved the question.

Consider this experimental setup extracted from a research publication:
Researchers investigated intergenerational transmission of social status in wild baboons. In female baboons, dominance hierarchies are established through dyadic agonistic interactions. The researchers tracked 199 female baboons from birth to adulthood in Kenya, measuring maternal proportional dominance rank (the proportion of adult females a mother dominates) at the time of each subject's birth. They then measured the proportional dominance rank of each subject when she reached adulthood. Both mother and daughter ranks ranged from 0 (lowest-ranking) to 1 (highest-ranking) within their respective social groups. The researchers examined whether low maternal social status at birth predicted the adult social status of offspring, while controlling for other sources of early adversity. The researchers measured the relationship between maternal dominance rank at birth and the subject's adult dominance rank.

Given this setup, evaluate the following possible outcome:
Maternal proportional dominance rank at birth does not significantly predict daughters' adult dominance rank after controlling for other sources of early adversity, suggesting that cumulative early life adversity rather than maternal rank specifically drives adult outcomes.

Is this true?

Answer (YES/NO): NO